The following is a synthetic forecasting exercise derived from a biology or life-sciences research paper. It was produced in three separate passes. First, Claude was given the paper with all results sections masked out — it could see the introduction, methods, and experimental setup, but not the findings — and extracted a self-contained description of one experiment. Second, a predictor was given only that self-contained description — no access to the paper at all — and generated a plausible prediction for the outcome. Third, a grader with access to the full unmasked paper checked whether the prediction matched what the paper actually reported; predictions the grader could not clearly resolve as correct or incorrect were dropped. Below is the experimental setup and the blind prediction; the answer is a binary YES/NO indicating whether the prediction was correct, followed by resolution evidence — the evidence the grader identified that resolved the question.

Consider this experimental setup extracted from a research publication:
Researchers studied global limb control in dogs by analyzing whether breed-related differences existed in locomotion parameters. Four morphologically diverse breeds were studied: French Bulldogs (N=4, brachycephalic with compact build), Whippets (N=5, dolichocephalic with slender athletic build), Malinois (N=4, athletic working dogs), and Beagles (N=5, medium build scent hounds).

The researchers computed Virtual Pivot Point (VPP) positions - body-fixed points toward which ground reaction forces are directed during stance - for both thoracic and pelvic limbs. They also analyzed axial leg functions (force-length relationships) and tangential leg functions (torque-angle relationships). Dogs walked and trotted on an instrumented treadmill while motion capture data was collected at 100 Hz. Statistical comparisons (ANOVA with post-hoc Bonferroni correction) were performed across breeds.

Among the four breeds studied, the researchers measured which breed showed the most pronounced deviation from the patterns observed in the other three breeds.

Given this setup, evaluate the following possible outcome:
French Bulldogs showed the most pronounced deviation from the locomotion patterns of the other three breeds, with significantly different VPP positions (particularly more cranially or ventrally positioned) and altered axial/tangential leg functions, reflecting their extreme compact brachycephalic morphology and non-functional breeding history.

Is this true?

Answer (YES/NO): YES